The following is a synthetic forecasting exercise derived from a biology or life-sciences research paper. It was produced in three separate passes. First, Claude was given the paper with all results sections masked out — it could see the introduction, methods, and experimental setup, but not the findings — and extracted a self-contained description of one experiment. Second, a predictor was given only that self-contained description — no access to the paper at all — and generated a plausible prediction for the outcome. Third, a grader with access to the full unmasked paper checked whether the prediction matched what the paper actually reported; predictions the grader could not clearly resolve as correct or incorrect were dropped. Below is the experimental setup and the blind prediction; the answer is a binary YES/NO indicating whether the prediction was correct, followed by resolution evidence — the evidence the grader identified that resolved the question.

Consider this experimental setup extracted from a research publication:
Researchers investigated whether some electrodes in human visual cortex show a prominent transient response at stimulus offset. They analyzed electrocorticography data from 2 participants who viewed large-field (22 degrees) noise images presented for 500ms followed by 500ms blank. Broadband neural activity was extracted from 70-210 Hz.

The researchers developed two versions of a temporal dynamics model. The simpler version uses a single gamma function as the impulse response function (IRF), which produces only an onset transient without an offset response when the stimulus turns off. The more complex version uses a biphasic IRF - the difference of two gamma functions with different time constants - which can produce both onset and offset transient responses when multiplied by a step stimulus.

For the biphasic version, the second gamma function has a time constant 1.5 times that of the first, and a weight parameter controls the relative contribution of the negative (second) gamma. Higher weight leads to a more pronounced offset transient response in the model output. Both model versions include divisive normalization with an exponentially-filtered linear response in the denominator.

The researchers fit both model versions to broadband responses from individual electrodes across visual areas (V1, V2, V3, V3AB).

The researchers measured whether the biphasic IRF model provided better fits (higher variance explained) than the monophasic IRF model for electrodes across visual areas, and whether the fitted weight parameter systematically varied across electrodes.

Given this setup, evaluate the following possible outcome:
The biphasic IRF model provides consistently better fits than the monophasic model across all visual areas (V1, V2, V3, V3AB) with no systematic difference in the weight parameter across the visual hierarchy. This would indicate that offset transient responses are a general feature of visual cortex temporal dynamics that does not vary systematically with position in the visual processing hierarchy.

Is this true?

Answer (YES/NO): NO